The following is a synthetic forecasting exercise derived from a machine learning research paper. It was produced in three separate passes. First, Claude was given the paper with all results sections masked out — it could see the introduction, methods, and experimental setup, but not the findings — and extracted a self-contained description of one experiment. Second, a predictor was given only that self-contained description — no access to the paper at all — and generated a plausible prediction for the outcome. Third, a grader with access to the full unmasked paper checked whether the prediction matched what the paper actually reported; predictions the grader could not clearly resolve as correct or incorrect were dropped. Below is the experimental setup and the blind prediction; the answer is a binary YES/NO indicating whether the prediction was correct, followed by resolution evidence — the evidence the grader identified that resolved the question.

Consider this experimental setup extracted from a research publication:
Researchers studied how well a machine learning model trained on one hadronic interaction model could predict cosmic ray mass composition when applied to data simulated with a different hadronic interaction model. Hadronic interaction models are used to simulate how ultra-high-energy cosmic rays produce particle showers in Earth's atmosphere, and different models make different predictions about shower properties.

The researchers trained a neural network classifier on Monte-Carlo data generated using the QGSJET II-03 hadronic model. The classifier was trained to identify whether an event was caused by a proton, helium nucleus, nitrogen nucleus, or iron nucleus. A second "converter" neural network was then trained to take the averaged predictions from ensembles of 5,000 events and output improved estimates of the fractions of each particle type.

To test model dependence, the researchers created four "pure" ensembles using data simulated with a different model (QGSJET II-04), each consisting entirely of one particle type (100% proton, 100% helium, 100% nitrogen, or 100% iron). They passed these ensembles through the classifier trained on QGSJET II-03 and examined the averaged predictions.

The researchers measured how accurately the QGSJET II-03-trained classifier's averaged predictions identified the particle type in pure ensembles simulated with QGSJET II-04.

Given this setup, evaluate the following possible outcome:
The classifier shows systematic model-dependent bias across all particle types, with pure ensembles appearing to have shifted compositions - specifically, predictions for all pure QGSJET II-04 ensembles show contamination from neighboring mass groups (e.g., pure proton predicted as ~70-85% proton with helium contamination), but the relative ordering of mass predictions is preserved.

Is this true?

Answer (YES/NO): NO